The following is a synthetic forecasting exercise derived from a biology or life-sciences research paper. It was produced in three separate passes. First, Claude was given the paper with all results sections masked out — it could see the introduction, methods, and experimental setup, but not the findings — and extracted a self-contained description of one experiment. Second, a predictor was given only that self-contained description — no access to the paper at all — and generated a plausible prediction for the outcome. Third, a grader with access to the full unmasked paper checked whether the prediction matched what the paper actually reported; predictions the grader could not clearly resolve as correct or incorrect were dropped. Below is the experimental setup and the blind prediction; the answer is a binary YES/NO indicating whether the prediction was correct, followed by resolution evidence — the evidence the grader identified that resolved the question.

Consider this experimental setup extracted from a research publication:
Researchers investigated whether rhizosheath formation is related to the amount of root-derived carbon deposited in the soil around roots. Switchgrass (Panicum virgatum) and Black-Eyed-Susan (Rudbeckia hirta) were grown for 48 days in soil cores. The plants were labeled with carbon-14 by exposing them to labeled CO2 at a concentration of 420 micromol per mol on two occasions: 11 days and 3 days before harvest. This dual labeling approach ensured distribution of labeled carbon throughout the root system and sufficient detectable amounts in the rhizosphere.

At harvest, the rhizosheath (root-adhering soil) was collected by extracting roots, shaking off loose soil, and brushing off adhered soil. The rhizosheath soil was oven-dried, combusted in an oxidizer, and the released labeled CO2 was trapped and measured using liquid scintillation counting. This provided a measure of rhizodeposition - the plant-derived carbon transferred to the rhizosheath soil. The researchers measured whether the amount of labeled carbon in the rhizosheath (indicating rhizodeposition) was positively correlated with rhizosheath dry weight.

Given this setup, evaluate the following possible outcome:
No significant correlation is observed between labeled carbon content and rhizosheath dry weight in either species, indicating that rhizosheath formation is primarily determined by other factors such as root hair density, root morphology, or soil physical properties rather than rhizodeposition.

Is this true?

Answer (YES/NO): NO